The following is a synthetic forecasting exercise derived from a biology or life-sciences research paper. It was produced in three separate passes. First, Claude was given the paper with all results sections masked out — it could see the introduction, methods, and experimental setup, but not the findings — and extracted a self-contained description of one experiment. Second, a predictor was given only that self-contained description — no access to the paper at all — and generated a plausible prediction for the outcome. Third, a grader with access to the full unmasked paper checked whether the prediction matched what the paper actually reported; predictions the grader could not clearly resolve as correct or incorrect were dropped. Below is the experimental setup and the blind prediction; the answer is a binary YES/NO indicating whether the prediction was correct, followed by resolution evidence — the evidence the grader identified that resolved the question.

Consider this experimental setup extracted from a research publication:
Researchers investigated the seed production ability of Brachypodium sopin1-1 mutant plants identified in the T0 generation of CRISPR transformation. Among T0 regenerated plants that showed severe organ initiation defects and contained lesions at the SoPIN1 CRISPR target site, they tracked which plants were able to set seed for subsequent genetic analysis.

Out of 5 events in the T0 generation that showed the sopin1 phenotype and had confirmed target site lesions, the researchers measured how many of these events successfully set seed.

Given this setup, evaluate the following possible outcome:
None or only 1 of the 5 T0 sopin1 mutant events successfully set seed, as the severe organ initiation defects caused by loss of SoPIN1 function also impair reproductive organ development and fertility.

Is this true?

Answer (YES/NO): YES